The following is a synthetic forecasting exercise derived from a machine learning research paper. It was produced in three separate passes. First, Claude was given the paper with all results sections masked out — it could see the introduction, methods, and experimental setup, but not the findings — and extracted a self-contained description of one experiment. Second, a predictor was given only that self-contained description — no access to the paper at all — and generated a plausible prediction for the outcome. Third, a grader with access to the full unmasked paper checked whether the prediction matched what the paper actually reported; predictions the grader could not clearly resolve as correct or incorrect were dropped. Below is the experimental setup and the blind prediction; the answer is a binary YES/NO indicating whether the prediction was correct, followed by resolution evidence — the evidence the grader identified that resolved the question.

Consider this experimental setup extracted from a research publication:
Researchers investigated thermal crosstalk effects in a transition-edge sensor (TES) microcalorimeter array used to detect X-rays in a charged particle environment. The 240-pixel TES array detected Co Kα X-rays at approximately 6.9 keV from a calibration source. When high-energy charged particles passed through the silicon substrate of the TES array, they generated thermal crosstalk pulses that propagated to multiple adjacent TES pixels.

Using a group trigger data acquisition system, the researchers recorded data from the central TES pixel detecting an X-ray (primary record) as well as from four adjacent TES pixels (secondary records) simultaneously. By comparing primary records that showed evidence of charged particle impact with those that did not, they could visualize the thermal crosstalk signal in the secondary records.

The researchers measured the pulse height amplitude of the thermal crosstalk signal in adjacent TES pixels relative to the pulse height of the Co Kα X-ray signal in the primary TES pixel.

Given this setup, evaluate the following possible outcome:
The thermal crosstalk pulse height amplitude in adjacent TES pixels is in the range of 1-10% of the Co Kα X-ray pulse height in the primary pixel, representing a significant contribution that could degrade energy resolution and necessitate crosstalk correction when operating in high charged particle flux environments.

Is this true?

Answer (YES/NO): NO